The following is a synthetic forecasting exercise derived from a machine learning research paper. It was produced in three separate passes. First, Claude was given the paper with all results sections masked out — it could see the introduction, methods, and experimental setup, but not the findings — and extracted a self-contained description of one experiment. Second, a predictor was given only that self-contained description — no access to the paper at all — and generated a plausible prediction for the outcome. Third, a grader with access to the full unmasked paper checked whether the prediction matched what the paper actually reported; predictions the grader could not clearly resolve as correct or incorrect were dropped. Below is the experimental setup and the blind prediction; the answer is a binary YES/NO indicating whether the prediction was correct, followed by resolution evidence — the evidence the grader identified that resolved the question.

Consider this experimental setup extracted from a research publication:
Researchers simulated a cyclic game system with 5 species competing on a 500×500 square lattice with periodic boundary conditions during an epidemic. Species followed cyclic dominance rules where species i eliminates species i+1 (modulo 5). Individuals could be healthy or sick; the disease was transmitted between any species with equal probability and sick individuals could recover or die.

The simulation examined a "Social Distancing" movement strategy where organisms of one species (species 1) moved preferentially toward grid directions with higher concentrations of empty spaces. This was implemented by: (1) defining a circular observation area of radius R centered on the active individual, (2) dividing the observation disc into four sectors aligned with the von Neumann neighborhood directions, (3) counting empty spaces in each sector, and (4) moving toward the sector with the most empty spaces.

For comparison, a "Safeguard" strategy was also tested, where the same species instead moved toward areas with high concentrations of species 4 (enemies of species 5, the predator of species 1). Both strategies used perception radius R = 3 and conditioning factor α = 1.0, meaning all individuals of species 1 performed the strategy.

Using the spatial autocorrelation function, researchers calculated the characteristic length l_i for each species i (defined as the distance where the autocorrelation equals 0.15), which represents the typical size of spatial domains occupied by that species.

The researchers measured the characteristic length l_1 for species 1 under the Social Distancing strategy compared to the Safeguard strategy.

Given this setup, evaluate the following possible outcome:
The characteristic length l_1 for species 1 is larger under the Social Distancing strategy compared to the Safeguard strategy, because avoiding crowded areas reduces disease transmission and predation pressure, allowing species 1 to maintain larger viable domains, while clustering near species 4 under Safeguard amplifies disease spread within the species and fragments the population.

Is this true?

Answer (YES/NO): YES